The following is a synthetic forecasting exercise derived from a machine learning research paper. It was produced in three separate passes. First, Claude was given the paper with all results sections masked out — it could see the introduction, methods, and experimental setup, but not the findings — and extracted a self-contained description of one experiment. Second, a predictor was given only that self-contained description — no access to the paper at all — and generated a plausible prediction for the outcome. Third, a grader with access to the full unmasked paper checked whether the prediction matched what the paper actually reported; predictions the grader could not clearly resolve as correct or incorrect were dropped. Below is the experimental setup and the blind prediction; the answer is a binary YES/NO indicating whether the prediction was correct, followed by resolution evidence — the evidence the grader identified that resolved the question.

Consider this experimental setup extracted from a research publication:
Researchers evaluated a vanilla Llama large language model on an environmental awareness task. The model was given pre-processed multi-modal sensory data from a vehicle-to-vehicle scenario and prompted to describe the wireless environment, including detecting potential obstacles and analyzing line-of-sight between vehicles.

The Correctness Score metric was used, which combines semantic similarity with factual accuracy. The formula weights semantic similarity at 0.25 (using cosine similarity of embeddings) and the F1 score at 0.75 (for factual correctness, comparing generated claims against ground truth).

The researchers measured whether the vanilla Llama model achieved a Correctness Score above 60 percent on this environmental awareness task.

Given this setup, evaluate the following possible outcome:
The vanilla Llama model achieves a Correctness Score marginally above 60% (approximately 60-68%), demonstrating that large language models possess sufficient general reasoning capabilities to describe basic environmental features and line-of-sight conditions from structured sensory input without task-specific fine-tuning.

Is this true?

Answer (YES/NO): NO